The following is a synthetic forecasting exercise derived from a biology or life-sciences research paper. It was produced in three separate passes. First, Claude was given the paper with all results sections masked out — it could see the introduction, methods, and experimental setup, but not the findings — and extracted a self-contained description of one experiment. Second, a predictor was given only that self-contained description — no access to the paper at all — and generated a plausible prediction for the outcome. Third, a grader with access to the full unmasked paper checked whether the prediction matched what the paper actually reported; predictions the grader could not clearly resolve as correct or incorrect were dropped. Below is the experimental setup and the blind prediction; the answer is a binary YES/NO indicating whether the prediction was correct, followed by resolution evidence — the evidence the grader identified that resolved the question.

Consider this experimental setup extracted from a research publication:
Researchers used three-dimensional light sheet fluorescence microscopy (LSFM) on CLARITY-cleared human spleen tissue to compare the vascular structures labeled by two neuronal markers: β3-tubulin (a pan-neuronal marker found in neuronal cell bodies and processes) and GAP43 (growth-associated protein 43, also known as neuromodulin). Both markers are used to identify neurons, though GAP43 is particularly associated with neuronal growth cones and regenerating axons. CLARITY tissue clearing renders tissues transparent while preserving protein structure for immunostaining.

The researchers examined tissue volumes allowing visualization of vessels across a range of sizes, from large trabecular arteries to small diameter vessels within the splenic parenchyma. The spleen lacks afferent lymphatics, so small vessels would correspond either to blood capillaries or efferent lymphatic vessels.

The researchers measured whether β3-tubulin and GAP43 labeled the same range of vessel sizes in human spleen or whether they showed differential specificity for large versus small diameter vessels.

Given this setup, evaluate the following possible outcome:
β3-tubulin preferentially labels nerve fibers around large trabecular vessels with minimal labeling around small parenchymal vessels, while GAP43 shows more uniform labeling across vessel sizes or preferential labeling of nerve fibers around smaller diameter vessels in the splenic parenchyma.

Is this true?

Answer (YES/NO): YES